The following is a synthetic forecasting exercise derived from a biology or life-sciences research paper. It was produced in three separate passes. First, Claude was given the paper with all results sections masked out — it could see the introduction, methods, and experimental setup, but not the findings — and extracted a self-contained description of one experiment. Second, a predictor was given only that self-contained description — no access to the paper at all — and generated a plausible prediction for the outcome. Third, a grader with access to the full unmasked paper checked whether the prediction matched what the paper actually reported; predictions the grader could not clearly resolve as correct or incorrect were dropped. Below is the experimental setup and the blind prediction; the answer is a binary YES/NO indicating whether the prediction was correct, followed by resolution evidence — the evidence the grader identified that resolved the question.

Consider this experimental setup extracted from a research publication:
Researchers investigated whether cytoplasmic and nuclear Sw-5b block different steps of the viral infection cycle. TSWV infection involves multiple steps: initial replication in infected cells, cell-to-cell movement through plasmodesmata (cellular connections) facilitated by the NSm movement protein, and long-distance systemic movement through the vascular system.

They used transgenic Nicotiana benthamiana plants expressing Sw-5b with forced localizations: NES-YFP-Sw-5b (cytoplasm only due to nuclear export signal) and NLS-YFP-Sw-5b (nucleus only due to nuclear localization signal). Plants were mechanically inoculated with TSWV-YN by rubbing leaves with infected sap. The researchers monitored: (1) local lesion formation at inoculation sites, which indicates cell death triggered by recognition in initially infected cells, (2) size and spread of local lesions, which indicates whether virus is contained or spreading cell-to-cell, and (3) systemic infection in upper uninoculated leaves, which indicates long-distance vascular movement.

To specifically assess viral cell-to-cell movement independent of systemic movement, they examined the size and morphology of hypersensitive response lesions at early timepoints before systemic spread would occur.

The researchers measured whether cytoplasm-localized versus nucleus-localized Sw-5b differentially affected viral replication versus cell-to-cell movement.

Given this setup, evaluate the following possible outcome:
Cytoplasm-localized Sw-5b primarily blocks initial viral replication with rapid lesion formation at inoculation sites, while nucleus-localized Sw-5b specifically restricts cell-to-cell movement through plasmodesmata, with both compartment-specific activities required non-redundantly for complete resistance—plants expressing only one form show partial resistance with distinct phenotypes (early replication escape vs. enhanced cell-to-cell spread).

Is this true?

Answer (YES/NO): YES